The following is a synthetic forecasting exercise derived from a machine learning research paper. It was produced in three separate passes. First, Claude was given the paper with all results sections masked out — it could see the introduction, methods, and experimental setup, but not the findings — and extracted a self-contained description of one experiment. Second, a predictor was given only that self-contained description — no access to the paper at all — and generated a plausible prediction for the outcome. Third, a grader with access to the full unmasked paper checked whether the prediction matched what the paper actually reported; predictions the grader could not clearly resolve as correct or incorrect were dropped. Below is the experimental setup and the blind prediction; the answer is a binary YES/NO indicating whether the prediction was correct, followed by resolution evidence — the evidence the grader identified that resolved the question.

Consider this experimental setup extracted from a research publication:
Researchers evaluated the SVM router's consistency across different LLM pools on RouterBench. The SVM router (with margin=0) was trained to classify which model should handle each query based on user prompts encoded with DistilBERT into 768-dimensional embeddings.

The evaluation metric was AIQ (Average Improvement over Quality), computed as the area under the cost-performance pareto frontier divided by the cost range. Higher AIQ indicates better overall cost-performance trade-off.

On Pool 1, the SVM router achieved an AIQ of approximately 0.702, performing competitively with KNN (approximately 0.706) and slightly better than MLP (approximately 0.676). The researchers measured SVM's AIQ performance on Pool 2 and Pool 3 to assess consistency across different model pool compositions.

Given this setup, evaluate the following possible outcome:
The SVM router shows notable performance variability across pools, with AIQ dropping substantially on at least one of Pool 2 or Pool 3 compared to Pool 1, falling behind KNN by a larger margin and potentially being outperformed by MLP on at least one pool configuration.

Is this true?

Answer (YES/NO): YES